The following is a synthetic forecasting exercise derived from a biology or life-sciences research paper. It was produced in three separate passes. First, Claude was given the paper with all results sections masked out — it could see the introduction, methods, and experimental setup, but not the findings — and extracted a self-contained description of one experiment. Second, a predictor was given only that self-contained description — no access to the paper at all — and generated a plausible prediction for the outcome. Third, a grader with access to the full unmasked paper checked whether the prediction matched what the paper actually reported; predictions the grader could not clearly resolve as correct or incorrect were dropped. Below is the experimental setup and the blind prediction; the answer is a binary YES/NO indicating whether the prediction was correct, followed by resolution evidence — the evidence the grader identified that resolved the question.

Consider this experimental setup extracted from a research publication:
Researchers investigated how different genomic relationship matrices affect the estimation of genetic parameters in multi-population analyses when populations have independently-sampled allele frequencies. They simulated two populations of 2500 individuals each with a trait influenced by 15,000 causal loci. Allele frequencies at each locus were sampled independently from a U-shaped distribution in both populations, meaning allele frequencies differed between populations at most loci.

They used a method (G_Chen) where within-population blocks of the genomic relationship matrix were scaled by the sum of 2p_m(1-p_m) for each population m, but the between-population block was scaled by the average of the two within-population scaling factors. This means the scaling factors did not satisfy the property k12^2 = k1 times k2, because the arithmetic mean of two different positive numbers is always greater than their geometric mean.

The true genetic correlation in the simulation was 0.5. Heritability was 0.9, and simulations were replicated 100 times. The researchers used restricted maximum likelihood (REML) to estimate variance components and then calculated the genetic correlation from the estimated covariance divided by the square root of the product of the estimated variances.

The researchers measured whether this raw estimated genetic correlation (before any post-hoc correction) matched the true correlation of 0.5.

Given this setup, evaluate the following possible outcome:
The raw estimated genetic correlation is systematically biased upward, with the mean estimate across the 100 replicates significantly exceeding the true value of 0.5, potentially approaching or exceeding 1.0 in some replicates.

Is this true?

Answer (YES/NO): NO